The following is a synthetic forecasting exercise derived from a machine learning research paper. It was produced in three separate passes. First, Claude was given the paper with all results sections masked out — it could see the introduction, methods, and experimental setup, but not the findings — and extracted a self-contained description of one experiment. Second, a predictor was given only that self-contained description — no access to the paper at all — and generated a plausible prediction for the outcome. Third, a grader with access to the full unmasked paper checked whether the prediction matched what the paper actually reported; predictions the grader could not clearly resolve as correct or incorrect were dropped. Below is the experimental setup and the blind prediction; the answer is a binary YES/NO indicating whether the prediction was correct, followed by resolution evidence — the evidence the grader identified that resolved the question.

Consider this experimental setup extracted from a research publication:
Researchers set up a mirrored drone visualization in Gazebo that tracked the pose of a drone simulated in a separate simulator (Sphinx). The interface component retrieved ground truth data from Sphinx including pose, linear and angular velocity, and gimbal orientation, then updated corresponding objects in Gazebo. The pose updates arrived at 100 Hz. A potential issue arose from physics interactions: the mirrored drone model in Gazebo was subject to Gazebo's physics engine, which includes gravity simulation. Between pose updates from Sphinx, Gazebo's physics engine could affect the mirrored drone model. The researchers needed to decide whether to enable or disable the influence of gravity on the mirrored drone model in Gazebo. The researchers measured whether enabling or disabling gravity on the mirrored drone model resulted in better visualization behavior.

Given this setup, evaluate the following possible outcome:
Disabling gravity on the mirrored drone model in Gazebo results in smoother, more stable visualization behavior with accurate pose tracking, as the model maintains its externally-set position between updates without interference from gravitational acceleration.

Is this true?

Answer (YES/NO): YES